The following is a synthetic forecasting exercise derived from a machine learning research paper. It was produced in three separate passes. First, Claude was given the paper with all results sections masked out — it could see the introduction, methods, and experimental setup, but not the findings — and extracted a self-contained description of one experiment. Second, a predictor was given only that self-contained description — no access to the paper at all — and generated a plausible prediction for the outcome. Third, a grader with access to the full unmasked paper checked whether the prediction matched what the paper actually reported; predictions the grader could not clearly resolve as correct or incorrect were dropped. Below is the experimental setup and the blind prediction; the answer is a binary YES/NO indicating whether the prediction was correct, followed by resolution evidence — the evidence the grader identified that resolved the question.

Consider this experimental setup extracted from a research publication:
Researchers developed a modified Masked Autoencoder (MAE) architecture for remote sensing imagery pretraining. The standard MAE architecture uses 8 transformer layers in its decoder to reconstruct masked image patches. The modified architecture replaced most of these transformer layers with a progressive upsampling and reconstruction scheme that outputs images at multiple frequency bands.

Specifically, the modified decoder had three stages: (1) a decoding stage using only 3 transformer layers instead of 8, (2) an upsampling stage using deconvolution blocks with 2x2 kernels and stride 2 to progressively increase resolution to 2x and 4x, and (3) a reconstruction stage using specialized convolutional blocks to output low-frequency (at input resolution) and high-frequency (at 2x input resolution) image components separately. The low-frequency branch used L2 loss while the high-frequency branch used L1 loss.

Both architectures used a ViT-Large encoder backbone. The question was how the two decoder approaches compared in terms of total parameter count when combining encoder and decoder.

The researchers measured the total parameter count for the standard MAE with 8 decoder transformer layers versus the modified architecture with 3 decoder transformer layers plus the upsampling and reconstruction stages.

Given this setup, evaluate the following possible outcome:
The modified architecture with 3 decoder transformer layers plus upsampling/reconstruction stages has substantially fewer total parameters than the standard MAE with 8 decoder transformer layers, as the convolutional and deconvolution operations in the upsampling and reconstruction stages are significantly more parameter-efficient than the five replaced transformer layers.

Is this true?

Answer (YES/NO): NO